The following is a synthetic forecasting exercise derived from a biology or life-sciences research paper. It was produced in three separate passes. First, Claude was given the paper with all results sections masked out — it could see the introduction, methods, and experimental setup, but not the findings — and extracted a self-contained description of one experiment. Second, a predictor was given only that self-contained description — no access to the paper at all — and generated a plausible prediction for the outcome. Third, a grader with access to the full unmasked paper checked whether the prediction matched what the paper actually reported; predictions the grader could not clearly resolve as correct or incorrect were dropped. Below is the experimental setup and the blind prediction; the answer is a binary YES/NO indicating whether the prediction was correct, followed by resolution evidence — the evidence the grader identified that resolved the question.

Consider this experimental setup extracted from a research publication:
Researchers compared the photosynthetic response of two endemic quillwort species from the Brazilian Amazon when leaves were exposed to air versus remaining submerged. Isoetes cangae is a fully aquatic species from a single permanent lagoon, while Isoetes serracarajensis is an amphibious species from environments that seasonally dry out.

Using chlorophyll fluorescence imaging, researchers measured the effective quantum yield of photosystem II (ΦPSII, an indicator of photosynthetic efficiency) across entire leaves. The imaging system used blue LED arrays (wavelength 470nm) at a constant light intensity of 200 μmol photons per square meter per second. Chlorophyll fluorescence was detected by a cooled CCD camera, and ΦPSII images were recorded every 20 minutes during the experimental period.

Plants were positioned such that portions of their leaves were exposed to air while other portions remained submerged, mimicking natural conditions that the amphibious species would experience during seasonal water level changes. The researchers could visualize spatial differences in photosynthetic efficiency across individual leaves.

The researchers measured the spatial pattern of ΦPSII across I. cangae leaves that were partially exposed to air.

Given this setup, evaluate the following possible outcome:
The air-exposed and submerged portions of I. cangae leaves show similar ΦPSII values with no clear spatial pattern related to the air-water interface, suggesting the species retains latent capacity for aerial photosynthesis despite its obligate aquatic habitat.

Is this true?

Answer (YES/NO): YES